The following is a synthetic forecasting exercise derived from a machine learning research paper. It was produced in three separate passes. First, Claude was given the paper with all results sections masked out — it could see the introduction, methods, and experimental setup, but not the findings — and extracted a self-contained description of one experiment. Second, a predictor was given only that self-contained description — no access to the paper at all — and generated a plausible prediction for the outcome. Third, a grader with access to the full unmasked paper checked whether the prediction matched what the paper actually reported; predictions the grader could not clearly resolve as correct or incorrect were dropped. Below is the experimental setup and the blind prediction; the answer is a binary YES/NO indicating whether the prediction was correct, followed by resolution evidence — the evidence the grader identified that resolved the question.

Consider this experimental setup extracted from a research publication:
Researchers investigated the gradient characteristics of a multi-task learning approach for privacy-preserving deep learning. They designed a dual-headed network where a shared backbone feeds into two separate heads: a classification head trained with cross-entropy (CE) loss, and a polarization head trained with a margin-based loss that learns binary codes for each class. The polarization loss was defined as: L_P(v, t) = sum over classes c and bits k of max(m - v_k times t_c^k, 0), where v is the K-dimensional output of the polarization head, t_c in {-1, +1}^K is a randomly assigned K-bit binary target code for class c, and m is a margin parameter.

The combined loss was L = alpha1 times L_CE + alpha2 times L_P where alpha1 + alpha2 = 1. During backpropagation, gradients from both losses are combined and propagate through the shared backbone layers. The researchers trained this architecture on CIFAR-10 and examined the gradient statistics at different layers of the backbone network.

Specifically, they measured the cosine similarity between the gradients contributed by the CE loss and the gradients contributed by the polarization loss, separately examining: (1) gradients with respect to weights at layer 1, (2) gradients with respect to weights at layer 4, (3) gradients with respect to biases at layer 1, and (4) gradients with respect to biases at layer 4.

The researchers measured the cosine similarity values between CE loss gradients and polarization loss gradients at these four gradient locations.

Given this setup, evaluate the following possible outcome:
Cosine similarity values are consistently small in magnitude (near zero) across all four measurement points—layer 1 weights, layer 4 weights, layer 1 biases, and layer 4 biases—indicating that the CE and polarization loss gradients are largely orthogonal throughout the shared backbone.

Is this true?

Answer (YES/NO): NO